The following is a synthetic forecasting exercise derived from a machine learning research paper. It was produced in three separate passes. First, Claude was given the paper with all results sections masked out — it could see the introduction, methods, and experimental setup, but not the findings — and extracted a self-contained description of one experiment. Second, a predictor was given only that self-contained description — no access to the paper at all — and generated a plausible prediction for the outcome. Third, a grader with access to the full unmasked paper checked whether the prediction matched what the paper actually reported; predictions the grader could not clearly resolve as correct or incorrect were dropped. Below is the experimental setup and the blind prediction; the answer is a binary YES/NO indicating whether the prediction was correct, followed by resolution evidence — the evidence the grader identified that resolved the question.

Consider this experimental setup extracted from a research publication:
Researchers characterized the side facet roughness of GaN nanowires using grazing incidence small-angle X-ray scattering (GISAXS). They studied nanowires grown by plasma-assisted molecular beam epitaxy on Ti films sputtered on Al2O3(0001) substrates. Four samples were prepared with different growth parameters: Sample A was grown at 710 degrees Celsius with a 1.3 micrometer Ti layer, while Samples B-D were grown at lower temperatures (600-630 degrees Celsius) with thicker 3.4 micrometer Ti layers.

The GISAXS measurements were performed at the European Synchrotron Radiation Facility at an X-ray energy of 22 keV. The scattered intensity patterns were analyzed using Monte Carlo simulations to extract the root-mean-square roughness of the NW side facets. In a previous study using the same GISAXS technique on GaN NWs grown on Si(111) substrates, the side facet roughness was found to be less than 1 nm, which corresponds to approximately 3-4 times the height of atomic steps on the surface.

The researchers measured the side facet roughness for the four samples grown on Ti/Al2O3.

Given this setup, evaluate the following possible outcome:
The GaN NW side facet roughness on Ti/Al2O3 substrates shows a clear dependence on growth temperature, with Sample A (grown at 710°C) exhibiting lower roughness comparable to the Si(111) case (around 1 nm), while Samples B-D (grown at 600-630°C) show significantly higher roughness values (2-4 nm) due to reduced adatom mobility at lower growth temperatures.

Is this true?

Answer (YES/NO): NO